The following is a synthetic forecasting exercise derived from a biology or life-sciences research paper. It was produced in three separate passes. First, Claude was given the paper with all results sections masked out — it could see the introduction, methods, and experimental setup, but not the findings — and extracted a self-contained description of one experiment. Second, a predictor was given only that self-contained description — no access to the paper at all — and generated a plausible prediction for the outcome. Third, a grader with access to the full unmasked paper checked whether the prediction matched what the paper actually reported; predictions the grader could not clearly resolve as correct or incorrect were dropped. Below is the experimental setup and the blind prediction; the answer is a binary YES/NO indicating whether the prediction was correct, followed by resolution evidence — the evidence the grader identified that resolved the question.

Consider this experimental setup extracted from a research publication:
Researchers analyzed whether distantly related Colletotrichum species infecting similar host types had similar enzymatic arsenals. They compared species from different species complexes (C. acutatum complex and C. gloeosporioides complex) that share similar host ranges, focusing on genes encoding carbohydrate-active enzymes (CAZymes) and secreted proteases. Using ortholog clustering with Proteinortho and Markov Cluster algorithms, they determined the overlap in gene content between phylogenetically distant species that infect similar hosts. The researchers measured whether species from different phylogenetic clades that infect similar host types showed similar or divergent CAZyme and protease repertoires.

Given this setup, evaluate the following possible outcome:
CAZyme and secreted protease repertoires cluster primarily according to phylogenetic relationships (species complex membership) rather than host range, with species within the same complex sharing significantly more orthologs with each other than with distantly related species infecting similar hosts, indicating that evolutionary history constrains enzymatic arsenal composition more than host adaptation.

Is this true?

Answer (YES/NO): NO